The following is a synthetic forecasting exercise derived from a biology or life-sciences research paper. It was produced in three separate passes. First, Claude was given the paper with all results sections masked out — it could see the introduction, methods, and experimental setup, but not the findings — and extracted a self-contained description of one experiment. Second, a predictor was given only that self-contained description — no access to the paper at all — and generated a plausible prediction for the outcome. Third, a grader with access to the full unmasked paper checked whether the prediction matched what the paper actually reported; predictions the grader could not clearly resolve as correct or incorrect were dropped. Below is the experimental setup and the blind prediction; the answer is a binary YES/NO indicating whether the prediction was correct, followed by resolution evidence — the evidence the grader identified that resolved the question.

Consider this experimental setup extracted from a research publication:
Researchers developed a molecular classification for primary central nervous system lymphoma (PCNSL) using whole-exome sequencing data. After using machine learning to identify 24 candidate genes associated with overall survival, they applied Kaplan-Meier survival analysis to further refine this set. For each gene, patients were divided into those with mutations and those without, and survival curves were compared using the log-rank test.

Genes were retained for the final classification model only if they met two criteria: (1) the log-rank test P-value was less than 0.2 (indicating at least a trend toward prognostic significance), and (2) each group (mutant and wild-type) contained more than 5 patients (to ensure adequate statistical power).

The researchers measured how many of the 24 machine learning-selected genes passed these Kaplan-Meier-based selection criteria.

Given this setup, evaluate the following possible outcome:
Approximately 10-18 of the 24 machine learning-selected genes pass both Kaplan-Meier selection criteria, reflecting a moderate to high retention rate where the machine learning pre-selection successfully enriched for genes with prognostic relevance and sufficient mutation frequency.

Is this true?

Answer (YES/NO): NO